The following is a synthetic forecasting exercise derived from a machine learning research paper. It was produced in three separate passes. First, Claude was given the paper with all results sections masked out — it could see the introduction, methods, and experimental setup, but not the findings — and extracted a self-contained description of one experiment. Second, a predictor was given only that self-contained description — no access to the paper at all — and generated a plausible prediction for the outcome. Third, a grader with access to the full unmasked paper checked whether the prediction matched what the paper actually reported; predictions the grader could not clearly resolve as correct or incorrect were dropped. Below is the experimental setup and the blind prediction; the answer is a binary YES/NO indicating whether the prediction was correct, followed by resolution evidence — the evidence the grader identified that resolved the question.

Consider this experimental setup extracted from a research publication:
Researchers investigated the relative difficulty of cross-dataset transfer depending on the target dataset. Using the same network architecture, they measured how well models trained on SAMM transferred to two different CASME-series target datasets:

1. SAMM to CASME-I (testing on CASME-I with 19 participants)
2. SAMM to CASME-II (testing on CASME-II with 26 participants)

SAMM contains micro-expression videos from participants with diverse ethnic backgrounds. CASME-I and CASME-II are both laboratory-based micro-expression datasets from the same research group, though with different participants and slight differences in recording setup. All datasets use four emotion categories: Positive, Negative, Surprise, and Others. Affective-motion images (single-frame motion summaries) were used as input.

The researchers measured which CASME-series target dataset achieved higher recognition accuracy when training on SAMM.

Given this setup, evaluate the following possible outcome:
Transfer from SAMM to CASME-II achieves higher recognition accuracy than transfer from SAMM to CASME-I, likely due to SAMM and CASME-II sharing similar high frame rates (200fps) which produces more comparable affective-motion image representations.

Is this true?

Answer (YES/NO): NO